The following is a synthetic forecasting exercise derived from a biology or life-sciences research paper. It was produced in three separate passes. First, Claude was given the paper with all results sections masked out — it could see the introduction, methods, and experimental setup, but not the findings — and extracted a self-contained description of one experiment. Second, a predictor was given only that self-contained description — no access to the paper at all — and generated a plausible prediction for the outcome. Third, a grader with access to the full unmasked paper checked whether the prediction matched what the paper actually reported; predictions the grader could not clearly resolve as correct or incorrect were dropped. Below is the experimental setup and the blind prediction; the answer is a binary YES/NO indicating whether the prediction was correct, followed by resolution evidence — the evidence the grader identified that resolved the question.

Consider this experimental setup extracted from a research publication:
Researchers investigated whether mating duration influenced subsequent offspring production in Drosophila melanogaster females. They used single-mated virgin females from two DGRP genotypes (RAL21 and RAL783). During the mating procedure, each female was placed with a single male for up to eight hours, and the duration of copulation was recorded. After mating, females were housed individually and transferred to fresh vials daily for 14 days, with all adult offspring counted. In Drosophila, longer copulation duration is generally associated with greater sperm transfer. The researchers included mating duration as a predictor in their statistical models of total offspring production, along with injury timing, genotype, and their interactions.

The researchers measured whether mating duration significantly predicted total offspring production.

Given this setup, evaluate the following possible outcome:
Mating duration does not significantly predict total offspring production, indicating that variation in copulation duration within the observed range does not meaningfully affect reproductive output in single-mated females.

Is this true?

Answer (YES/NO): NO